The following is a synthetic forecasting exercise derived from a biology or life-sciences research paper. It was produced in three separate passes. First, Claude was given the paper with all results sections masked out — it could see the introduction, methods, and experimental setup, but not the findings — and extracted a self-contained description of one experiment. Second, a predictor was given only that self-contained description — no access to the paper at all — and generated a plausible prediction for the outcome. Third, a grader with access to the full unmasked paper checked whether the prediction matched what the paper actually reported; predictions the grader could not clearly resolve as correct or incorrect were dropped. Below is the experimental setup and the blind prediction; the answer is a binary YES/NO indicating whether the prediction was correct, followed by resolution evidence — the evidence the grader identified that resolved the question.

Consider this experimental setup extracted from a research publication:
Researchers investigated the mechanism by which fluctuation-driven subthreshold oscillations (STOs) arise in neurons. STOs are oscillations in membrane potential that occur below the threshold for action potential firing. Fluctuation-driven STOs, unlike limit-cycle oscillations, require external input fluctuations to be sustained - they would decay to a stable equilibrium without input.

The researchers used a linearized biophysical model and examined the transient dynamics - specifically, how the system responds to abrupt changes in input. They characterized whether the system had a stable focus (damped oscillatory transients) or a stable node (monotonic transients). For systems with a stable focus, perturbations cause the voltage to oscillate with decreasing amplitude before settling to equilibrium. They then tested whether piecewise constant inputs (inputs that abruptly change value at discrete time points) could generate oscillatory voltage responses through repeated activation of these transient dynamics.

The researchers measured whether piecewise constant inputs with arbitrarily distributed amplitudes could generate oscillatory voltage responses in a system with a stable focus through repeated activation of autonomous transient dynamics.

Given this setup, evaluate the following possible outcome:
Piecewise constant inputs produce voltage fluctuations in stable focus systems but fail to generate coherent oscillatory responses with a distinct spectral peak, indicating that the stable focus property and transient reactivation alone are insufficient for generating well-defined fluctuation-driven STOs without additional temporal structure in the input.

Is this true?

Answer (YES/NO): NO